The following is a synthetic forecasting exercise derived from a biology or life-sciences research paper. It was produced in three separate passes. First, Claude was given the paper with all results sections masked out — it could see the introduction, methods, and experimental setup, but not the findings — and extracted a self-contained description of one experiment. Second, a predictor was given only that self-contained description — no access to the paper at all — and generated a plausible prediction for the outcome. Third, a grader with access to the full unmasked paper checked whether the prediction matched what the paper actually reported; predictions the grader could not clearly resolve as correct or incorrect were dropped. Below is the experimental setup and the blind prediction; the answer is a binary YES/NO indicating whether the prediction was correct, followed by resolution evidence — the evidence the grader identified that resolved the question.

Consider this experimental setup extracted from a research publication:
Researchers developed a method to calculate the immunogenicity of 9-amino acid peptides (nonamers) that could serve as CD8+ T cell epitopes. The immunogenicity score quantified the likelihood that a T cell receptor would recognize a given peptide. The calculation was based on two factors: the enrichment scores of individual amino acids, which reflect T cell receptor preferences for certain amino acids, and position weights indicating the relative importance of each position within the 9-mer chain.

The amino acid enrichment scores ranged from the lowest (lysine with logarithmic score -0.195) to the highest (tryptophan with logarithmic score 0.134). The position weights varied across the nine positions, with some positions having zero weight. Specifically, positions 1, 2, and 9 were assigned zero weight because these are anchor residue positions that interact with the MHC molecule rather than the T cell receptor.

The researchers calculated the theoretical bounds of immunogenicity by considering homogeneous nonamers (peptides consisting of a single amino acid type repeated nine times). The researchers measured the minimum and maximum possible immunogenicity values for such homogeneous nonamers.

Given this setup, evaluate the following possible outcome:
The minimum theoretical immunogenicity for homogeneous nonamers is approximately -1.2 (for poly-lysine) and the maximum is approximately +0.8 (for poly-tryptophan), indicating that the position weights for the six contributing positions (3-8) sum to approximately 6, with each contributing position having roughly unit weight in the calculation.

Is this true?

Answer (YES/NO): NO